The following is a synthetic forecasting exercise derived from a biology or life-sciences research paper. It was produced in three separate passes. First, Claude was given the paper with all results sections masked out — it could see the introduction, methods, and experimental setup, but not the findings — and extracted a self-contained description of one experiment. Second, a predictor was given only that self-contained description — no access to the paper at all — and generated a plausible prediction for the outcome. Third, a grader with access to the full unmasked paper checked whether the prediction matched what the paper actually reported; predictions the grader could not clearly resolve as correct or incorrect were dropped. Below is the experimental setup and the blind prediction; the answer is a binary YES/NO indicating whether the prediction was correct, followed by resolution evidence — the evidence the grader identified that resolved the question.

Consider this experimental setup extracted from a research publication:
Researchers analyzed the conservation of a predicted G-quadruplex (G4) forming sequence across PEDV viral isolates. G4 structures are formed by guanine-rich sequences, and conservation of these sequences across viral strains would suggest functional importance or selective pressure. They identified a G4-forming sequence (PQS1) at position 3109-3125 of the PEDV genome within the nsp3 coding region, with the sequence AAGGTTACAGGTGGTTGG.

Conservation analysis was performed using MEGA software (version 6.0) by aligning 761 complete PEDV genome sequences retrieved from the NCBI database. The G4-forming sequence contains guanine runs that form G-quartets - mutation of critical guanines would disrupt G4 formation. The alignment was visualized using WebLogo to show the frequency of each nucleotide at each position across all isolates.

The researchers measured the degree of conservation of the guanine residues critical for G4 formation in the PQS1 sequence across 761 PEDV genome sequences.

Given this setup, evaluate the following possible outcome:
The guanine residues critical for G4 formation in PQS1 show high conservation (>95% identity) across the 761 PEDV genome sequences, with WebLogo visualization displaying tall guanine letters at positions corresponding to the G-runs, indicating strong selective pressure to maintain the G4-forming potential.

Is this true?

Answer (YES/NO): YES